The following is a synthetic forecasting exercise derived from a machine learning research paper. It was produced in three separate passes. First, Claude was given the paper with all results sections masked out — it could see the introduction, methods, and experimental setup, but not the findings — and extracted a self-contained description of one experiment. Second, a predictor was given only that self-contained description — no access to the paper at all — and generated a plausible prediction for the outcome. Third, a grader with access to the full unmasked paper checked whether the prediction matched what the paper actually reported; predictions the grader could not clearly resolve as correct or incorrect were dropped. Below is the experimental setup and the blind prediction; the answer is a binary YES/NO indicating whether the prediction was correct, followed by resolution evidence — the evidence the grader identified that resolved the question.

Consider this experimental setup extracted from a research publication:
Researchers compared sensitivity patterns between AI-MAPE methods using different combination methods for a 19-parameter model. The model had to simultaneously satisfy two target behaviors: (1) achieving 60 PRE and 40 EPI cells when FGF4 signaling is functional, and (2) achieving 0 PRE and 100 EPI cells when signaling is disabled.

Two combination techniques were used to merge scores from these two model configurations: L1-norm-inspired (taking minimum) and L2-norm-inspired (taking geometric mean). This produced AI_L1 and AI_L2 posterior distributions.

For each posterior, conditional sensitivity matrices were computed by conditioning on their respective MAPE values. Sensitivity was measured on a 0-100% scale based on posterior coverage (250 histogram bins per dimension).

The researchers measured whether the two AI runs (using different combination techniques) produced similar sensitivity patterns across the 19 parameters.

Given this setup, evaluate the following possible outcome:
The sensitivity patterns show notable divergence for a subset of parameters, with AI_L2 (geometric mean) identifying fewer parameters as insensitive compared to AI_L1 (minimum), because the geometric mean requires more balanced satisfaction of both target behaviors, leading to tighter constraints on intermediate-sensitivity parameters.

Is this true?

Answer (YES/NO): NO